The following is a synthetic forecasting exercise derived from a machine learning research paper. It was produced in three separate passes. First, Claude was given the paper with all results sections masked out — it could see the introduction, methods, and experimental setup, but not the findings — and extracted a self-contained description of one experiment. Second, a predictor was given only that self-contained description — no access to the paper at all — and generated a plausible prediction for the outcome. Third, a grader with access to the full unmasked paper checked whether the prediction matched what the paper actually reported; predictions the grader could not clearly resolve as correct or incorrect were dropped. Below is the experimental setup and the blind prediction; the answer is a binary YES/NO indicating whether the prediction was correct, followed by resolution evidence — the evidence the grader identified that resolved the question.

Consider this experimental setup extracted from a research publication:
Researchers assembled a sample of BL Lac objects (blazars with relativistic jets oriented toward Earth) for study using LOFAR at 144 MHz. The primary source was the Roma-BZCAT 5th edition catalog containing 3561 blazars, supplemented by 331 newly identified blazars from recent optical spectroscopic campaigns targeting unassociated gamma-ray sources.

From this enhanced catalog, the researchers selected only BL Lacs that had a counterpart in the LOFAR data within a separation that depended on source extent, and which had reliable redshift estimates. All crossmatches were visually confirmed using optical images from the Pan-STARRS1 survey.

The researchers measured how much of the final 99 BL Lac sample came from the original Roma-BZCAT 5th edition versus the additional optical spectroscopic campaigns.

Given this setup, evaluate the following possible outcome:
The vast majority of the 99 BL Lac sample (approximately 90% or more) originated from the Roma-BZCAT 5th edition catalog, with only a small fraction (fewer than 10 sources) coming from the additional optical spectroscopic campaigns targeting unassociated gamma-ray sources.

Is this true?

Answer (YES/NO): YES